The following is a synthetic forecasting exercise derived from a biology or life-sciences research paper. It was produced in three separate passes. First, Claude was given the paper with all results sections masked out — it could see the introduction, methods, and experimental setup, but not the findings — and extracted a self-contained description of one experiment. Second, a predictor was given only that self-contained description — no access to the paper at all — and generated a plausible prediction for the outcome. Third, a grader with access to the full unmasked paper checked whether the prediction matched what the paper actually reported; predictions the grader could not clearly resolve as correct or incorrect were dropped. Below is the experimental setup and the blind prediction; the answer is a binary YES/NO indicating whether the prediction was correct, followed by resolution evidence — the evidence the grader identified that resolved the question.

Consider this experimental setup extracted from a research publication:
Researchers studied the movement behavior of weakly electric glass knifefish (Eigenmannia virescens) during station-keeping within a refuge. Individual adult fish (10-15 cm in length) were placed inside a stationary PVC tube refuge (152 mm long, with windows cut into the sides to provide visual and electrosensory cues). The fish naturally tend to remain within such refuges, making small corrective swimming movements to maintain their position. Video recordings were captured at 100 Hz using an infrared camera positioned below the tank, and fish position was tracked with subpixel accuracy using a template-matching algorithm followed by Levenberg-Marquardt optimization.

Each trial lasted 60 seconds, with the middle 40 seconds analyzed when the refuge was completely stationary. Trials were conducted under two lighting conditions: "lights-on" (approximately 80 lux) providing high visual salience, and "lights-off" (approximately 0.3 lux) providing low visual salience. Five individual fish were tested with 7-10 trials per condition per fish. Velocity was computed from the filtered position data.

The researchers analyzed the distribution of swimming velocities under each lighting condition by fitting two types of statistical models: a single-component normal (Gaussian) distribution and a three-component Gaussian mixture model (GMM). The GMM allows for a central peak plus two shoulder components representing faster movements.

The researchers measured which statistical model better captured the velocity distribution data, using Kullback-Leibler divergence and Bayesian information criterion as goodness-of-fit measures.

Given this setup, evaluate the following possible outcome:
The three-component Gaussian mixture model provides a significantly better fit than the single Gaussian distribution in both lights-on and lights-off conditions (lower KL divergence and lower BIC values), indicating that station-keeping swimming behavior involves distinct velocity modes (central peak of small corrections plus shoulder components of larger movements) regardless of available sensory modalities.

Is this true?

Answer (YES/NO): YES